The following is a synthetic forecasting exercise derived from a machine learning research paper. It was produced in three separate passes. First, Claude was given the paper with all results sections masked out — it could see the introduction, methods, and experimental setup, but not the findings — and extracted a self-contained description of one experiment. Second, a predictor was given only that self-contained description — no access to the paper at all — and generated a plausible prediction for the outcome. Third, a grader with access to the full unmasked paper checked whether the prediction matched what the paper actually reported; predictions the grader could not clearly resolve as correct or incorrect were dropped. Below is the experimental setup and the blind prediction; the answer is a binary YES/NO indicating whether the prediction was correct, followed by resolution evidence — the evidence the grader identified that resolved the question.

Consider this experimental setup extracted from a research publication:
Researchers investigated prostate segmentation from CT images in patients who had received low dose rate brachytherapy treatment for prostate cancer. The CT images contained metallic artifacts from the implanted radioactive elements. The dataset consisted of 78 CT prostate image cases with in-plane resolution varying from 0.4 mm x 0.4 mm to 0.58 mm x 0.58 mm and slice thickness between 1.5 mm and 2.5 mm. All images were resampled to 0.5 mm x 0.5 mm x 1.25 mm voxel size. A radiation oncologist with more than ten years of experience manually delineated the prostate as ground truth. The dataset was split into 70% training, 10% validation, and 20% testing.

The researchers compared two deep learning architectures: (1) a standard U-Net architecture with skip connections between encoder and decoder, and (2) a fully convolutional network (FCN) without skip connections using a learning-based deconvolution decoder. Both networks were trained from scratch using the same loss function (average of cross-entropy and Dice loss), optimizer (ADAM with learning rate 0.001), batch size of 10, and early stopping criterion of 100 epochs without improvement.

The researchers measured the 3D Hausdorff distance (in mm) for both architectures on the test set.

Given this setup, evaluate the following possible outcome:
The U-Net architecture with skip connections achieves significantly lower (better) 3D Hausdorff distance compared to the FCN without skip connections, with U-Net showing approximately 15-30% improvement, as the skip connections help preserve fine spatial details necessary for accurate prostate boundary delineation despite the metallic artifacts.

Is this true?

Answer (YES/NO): NO